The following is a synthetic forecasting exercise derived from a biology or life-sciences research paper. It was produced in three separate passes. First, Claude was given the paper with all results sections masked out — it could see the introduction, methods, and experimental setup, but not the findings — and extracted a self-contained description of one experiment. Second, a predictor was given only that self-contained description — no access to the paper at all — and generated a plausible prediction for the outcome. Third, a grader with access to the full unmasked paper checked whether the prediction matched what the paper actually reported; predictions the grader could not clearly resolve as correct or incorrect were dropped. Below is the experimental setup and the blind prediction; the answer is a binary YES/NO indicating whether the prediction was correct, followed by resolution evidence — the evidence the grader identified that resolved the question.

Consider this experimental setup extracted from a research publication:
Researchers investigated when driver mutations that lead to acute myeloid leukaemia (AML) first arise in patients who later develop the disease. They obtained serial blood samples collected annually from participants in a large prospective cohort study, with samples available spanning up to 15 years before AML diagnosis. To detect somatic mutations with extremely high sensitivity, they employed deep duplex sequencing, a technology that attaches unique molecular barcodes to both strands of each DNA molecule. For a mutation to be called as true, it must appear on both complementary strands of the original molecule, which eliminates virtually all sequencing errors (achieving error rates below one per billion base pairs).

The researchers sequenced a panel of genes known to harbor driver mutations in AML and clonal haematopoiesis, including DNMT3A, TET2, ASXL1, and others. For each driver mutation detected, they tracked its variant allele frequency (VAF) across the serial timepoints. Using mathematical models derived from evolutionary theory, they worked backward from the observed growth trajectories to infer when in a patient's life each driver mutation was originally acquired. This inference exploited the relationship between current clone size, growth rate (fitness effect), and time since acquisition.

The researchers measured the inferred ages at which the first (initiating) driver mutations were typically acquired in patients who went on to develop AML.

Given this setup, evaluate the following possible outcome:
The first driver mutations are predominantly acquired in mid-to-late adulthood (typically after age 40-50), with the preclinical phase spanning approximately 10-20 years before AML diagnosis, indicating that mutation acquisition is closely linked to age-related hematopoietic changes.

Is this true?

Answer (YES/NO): NO